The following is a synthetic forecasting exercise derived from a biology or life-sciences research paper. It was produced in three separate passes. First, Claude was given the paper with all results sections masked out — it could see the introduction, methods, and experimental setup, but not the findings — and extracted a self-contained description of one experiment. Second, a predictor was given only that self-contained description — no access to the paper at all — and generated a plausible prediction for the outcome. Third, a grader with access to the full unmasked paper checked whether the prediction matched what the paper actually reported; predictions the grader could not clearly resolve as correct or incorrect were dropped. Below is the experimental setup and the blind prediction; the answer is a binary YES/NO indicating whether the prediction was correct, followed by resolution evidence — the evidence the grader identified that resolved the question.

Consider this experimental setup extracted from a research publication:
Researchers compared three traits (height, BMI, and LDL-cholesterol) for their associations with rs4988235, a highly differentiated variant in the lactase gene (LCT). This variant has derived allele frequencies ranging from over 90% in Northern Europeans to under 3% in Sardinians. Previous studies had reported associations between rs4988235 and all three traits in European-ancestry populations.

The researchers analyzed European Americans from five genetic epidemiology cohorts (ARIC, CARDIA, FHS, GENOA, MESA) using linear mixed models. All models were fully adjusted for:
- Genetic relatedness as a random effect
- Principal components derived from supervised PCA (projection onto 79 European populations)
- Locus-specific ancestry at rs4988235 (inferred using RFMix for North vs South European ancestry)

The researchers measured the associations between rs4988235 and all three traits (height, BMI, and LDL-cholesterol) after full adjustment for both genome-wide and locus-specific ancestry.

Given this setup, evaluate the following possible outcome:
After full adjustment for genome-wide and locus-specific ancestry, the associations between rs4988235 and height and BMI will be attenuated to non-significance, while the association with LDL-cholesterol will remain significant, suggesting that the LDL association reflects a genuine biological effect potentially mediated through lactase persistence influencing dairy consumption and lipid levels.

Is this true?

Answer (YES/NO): NO